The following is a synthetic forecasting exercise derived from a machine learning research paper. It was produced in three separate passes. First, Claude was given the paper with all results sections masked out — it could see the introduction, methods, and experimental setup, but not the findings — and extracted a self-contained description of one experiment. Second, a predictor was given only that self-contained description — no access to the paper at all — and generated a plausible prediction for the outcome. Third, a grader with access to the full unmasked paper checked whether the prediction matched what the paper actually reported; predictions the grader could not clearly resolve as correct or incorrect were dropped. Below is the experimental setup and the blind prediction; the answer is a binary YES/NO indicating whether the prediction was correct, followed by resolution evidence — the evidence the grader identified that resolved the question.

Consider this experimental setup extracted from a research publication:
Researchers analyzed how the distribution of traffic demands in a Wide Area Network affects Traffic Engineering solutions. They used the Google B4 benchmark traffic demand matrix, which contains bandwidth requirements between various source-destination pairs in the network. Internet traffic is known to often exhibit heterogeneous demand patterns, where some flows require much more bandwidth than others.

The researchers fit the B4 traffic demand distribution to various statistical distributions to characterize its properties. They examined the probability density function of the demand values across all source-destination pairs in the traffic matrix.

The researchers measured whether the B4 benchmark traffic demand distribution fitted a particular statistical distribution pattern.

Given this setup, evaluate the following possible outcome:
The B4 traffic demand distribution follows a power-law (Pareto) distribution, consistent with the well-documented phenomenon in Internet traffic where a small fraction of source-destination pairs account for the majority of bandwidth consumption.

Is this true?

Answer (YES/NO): NO